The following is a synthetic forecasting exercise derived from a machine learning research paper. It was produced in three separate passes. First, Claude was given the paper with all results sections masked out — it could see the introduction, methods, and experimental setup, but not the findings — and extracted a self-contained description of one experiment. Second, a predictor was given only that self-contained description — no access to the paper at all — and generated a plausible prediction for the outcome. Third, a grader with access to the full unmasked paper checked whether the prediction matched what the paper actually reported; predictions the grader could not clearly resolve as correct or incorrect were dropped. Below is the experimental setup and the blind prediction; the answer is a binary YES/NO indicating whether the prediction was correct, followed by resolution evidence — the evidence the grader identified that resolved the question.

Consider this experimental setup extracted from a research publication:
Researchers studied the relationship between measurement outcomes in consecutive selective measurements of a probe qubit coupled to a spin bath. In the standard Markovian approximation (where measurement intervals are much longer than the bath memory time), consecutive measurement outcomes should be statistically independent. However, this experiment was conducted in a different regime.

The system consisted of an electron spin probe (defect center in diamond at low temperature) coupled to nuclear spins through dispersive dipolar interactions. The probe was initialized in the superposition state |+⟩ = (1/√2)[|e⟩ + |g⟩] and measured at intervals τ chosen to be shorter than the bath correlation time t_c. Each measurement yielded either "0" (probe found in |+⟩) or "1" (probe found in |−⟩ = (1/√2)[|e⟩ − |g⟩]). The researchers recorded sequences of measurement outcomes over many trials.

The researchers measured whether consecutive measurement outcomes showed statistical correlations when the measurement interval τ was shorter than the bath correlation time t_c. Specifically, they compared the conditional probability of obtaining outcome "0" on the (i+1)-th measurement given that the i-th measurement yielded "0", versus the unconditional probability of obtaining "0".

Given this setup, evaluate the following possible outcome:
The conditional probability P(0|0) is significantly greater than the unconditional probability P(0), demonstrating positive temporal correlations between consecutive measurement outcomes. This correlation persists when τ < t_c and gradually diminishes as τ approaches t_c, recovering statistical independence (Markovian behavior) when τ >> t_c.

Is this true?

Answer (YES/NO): YES